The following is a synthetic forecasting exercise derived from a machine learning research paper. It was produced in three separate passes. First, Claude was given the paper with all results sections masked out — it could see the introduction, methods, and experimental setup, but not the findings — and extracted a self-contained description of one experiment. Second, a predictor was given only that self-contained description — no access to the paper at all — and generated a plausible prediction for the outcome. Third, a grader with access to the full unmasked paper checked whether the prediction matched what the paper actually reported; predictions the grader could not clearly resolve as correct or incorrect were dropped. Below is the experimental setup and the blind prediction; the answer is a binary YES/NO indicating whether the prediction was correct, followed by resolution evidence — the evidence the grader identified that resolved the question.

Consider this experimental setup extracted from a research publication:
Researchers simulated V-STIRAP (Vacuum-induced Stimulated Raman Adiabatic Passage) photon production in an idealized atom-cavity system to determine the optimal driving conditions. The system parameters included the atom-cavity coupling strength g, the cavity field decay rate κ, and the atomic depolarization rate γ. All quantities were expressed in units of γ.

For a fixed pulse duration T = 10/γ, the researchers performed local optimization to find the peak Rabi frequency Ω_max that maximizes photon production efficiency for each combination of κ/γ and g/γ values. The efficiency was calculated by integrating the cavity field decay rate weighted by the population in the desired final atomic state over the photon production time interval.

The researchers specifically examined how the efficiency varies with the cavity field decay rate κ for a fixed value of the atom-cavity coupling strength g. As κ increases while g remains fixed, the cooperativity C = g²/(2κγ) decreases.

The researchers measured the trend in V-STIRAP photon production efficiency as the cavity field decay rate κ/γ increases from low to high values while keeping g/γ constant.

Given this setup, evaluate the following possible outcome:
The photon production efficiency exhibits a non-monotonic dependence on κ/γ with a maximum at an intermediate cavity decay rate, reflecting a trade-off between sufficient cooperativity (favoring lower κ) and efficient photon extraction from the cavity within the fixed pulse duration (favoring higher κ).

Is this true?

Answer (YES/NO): NO